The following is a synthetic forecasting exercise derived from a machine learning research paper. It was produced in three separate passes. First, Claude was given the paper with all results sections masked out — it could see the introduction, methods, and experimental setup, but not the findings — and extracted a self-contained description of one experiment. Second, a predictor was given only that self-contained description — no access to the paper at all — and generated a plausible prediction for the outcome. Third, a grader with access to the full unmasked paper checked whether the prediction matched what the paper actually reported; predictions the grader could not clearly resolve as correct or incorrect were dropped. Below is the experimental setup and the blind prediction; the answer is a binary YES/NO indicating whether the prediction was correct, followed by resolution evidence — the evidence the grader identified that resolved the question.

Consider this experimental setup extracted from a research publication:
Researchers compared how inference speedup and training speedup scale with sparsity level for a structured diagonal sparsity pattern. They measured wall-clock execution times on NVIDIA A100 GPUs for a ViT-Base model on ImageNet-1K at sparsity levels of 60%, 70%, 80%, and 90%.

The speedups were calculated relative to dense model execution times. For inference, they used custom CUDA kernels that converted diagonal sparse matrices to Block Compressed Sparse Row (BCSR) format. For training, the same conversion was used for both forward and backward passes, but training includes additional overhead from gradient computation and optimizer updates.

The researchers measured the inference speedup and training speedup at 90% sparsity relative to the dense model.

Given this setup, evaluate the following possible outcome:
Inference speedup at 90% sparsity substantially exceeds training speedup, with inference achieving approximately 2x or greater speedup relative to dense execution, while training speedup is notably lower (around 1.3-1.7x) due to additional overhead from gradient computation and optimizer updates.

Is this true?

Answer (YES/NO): YES